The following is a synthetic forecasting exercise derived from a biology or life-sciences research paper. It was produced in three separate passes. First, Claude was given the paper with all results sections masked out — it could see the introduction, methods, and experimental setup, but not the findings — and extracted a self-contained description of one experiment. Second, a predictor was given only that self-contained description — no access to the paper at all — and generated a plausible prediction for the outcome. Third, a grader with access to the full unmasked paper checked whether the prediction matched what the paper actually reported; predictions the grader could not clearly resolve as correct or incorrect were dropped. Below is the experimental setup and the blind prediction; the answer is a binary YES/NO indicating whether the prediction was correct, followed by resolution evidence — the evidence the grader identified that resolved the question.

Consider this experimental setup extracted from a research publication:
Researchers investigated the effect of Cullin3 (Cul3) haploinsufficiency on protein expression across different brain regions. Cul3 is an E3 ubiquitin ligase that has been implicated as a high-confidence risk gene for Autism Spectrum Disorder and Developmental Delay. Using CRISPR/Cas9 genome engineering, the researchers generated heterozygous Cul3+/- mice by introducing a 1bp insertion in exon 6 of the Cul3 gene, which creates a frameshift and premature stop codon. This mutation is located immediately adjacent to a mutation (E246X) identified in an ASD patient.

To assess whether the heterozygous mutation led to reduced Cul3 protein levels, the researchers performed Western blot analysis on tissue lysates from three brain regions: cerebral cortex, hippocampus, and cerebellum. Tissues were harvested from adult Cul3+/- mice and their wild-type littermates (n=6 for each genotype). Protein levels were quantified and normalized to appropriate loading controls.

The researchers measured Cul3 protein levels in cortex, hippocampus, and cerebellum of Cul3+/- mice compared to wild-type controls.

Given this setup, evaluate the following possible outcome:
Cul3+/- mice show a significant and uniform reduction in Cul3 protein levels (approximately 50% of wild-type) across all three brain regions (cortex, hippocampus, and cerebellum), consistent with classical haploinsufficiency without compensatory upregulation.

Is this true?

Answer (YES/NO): YES